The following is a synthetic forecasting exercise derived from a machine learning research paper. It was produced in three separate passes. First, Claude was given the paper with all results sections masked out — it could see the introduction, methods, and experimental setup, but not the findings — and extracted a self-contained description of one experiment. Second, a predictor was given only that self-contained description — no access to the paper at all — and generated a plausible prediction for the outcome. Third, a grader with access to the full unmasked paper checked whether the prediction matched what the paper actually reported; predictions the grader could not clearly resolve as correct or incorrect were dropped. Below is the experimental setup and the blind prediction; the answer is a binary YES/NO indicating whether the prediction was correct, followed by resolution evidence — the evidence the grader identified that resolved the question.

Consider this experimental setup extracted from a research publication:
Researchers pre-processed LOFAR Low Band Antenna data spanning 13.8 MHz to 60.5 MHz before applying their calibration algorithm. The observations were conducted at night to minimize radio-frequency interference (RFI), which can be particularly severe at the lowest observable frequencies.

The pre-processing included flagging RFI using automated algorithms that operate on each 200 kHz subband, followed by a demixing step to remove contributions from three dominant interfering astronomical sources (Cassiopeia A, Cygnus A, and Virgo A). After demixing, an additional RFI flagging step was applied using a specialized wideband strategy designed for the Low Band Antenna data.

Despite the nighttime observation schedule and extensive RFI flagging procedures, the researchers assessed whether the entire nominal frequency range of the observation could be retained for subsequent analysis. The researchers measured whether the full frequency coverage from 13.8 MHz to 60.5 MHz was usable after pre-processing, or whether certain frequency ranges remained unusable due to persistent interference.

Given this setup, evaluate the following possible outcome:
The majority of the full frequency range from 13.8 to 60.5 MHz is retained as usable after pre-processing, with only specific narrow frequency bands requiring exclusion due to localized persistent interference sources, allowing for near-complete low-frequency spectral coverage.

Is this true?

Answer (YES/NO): NO